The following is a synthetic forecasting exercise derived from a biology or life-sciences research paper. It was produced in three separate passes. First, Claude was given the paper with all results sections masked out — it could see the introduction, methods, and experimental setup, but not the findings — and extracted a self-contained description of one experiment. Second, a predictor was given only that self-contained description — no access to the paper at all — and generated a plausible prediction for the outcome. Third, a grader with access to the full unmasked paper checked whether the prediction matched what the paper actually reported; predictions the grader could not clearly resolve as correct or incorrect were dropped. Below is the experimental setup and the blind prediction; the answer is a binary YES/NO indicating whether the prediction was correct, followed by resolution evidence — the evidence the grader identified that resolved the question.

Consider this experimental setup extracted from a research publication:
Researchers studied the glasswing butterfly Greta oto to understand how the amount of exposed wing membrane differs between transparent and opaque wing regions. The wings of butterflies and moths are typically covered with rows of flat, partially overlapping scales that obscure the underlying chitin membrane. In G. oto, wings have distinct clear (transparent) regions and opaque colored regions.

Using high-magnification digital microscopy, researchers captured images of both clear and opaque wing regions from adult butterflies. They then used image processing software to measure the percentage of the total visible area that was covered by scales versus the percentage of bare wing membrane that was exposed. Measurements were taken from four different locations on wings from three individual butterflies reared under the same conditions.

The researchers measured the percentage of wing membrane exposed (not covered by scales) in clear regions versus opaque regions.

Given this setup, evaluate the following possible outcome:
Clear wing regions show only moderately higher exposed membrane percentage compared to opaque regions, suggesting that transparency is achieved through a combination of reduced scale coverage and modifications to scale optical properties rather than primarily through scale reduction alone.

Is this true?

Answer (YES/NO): NO